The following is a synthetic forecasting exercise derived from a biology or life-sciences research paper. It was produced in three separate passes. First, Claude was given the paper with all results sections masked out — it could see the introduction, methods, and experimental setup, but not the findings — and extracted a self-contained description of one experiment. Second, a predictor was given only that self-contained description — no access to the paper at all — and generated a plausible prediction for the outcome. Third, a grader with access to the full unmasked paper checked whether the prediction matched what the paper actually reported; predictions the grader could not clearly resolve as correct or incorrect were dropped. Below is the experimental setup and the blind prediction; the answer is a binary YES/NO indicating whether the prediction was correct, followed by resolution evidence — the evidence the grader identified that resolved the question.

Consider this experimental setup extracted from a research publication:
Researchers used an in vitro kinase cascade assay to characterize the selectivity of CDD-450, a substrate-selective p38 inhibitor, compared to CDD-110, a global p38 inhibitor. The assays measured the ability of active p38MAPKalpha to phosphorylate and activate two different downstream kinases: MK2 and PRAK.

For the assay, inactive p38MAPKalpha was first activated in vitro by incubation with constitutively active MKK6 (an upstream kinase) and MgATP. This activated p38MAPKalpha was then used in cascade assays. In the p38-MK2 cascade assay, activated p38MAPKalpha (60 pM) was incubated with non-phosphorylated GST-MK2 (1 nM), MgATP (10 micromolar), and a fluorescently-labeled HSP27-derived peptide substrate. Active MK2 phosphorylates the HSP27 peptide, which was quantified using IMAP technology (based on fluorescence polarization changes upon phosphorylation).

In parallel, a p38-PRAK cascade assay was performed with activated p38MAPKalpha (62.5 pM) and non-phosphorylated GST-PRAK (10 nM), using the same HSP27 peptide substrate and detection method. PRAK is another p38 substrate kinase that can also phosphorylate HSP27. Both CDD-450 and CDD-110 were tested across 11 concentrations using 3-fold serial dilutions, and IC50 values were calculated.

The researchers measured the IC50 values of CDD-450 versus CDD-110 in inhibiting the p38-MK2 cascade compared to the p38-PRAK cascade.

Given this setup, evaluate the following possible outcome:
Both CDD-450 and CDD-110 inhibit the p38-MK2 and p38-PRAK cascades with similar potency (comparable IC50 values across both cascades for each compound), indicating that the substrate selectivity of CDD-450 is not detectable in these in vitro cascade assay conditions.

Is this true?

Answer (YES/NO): NO